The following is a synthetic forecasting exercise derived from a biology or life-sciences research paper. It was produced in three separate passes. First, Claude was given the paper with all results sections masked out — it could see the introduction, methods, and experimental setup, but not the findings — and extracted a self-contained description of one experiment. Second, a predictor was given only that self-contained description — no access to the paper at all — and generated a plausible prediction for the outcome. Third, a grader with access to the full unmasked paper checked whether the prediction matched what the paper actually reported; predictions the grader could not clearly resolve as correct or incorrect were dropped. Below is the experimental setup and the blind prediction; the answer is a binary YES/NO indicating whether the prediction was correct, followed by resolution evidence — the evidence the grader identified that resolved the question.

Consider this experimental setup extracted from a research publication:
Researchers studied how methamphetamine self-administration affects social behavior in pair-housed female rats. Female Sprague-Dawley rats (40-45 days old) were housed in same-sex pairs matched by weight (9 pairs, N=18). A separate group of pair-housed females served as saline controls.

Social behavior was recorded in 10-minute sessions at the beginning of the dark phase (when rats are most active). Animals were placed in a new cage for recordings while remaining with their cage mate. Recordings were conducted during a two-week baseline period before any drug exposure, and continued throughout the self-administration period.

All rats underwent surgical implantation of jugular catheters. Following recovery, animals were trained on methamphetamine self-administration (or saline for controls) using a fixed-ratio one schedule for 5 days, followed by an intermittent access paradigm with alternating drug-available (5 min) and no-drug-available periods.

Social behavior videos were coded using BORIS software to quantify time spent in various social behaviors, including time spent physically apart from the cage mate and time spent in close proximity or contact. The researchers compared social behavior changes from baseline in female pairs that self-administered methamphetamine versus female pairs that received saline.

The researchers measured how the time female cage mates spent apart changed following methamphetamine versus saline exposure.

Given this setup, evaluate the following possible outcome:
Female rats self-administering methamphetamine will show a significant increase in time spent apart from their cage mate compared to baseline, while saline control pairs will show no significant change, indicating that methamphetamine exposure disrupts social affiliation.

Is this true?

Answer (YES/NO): NO